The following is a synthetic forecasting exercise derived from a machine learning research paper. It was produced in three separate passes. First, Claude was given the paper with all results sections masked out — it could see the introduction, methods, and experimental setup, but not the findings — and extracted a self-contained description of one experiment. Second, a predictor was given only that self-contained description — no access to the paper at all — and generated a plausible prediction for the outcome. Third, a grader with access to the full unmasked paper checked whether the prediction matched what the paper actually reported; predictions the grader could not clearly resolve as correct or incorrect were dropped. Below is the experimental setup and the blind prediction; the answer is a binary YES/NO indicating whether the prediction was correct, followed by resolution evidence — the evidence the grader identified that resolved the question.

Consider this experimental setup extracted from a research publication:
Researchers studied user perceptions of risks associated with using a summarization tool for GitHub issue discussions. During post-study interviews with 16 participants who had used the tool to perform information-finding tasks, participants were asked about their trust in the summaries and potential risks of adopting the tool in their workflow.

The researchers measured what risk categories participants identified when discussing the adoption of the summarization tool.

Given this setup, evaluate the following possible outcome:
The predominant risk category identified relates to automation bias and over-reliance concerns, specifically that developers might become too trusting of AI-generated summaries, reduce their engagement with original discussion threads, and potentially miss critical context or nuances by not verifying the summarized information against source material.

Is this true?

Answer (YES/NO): NO